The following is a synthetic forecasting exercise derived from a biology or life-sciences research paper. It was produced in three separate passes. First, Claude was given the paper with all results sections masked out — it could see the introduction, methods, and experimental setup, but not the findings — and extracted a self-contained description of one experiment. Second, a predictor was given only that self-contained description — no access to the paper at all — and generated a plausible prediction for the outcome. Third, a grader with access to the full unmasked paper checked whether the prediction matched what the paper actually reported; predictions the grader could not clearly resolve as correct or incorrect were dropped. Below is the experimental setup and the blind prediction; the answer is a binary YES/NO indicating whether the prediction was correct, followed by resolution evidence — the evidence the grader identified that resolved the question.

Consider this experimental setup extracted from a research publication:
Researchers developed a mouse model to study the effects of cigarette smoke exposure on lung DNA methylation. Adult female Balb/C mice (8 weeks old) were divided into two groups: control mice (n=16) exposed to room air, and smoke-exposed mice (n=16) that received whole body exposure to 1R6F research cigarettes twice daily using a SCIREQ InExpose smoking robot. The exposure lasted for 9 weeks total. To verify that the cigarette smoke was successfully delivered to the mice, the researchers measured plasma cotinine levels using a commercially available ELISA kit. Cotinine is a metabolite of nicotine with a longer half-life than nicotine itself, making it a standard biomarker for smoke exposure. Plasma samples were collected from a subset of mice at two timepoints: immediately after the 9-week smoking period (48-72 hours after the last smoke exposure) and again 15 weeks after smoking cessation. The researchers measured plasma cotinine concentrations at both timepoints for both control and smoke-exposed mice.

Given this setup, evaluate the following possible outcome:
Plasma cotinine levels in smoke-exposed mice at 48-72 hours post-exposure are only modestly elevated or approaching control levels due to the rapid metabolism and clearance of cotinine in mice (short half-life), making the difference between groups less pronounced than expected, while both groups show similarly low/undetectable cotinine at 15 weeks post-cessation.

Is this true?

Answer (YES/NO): NO